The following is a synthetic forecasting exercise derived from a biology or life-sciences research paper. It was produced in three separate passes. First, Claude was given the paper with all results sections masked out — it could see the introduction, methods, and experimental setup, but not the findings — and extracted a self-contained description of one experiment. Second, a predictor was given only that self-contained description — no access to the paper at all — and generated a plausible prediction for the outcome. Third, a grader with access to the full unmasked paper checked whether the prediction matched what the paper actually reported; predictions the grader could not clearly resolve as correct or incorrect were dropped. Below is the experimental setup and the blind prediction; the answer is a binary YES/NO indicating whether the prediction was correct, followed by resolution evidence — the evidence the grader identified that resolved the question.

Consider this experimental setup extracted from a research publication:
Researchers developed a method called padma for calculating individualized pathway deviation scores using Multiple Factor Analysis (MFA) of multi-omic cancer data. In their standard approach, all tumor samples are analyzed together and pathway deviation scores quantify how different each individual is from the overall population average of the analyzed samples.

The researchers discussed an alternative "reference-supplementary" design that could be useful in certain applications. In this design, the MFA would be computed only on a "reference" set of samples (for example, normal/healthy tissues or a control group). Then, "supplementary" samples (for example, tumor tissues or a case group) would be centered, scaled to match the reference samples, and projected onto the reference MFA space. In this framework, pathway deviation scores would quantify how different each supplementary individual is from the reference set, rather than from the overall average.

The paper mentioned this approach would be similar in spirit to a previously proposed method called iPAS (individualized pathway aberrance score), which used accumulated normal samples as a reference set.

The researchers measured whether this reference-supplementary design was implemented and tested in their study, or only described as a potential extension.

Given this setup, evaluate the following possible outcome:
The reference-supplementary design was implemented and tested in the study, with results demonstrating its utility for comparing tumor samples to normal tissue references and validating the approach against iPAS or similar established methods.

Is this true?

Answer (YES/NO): NO